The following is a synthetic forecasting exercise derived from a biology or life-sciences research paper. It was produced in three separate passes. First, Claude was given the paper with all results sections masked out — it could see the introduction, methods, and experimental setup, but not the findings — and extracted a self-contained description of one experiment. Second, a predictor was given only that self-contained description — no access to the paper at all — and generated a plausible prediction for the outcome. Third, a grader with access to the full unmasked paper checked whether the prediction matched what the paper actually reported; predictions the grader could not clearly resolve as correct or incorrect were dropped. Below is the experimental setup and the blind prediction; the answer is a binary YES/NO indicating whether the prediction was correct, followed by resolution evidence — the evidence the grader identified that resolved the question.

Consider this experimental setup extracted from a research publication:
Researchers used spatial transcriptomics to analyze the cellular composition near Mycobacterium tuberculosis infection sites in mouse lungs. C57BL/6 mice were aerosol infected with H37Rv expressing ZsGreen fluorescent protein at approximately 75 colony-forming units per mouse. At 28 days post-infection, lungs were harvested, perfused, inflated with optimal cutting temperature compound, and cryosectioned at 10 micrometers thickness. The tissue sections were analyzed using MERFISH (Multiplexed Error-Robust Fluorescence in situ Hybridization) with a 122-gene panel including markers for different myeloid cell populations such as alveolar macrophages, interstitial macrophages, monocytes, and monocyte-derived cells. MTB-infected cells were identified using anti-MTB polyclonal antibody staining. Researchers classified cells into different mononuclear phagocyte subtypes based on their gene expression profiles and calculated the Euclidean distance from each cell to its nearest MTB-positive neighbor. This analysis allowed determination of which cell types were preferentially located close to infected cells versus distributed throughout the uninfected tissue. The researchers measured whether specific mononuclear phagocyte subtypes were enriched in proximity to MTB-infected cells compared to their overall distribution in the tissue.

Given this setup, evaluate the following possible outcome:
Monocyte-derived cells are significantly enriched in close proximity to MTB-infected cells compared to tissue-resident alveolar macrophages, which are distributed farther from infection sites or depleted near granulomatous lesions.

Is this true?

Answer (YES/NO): YES